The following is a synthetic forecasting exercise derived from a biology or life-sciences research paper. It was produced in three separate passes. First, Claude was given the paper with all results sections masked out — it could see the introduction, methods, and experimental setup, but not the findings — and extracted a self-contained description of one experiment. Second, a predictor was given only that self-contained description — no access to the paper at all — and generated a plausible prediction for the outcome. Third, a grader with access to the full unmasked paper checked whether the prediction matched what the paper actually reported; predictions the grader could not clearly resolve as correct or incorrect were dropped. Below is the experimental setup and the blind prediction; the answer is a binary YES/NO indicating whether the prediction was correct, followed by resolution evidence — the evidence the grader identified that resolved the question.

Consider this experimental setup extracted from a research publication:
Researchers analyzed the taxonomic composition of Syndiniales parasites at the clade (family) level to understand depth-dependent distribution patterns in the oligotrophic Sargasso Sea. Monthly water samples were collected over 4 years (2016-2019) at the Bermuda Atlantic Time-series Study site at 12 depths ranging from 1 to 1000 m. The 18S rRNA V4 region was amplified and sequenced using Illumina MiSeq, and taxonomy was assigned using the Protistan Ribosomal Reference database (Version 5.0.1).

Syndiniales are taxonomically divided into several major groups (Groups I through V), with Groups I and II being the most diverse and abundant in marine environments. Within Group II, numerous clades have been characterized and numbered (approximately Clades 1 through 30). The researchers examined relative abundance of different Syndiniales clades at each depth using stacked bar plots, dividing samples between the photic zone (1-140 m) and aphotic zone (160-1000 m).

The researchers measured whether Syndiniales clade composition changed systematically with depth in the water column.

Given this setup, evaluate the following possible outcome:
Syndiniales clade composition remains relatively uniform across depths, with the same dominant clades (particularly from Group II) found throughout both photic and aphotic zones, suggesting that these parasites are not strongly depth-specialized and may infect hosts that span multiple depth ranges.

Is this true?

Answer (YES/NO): NO